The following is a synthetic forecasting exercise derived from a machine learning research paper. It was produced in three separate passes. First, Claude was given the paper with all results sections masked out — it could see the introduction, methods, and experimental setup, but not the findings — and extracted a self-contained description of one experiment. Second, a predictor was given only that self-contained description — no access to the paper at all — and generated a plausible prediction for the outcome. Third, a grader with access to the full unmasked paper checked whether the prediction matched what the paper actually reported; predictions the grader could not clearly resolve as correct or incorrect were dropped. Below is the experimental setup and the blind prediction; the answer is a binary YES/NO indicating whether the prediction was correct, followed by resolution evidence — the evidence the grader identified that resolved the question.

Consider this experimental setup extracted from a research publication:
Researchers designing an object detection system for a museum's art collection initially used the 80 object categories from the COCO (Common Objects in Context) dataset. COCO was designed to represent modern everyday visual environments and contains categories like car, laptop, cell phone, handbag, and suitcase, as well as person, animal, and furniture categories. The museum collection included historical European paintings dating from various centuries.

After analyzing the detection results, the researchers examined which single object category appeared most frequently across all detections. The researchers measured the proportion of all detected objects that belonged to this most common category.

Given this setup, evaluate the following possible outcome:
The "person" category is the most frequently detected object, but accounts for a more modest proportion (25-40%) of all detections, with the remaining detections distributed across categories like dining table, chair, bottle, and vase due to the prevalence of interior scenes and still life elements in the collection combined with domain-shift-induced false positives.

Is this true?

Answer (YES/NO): NO